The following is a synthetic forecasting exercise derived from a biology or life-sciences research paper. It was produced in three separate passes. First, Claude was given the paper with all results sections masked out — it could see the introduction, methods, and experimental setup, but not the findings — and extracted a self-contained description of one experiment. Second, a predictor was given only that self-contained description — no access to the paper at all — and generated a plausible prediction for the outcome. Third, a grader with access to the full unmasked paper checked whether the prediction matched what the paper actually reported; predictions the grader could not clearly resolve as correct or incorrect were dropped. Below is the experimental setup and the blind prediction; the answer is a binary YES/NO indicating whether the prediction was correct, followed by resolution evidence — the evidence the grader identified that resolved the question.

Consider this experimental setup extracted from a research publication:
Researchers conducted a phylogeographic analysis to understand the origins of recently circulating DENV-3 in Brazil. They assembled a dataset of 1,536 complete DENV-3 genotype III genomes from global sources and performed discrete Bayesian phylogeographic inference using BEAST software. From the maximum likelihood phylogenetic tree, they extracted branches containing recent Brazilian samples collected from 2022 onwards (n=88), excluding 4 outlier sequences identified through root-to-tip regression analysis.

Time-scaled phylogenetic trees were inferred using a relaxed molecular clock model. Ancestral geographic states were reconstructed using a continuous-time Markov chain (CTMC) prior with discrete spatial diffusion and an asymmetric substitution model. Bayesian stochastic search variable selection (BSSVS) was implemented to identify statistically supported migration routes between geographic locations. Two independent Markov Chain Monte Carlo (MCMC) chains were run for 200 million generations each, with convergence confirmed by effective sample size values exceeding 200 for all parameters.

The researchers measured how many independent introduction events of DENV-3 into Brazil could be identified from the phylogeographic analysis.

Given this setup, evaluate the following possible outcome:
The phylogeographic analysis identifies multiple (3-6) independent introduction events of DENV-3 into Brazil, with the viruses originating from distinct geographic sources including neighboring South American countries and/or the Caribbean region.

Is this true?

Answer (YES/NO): NO